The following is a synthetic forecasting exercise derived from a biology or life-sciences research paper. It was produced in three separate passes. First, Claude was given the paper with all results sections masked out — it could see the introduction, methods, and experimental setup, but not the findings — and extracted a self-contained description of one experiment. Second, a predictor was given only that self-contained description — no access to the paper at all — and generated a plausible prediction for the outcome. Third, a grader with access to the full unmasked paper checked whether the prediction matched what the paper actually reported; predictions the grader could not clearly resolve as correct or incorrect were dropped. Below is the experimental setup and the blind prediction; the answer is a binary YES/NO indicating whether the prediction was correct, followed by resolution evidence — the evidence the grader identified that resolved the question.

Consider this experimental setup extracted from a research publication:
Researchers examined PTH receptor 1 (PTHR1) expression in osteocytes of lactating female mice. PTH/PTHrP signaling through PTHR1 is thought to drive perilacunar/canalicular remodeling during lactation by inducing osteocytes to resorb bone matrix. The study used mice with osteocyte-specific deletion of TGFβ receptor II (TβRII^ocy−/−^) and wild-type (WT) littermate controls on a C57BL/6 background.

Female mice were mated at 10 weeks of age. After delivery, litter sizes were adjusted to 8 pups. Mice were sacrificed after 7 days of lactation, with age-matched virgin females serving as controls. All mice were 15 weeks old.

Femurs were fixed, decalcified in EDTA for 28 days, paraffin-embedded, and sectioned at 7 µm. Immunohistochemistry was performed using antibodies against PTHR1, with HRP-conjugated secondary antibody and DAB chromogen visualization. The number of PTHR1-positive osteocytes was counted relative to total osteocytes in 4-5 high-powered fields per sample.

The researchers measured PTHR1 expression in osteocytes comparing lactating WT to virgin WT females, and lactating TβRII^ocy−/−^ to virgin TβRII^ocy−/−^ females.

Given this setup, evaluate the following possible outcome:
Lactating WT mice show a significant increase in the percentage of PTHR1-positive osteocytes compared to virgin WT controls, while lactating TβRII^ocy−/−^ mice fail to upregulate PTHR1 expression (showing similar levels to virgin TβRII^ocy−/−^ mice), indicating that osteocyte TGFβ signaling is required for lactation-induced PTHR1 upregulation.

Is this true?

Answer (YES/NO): YES